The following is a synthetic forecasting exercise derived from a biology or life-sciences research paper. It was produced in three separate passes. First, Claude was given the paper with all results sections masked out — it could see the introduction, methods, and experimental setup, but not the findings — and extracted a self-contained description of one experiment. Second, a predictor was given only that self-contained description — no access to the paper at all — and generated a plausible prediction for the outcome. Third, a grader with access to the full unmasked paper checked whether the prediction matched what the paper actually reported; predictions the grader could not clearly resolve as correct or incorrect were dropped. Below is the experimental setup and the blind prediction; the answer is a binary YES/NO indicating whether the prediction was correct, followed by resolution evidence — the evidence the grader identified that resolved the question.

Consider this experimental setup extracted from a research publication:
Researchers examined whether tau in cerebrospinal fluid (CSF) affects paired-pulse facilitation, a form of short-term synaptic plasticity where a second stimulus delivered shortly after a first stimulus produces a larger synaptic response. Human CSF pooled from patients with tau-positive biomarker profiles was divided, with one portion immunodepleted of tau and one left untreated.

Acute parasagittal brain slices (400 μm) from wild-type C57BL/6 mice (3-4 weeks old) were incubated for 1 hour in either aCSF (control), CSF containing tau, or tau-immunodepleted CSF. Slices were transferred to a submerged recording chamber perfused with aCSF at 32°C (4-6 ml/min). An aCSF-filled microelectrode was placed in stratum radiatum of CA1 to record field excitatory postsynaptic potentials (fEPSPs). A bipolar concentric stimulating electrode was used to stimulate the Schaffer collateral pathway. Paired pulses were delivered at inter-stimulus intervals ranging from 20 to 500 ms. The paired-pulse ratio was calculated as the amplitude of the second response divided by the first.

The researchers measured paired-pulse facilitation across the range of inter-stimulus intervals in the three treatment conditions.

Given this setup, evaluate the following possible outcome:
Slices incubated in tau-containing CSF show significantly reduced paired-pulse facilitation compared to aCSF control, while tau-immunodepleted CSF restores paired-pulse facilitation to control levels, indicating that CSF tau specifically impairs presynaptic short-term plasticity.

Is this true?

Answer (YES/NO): NO